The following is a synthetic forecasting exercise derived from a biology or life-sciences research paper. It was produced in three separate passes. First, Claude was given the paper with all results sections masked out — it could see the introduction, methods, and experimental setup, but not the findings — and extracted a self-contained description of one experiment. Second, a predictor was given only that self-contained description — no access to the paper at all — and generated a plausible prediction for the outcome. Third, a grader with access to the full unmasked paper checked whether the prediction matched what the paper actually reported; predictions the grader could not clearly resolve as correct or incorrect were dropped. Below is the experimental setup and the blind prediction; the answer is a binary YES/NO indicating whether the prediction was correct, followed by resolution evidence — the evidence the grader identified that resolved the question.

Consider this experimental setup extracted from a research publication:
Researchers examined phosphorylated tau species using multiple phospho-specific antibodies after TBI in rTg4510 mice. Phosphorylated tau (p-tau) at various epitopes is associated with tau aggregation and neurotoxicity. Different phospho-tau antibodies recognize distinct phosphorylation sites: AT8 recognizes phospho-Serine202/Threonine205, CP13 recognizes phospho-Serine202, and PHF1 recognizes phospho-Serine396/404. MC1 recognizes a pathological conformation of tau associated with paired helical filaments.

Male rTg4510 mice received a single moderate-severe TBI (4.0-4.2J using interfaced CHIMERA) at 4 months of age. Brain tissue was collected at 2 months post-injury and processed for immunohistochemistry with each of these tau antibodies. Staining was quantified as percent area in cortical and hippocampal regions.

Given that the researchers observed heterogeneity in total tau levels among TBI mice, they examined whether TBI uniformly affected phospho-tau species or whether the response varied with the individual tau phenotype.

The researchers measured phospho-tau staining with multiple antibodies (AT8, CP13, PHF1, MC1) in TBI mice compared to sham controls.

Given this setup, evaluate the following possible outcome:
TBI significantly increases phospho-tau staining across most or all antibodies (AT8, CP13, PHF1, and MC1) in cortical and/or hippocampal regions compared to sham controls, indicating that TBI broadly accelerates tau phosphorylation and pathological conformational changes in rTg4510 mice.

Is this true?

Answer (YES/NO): NO